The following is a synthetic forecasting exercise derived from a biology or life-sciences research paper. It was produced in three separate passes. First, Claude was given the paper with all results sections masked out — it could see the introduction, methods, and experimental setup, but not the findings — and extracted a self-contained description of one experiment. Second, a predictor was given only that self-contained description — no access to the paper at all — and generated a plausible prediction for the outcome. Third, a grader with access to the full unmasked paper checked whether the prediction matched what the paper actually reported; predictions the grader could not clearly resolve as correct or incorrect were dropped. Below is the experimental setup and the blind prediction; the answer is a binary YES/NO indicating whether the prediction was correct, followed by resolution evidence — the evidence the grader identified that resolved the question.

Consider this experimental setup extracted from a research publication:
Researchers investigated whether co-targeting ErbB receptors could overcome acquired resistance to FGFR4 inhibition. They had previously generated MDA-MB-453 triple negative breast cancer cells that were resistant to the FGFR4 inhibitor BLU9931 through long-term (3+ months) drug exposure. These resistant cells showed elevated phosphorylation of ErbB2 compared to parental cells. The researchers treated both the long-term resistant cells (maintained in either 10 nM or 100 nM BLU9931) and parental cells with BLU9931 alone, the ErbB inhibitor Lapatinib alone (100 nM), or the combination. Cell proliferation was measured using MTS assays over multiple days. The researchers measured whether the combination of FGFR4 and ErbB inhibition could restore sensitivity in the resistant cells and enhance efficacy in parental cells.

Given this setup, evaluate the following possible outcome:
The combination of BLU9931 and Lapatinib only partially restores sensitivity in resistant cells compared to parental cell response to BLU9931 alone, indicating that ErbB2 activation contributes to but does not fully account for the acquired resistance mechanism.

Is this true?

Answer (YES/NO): NO